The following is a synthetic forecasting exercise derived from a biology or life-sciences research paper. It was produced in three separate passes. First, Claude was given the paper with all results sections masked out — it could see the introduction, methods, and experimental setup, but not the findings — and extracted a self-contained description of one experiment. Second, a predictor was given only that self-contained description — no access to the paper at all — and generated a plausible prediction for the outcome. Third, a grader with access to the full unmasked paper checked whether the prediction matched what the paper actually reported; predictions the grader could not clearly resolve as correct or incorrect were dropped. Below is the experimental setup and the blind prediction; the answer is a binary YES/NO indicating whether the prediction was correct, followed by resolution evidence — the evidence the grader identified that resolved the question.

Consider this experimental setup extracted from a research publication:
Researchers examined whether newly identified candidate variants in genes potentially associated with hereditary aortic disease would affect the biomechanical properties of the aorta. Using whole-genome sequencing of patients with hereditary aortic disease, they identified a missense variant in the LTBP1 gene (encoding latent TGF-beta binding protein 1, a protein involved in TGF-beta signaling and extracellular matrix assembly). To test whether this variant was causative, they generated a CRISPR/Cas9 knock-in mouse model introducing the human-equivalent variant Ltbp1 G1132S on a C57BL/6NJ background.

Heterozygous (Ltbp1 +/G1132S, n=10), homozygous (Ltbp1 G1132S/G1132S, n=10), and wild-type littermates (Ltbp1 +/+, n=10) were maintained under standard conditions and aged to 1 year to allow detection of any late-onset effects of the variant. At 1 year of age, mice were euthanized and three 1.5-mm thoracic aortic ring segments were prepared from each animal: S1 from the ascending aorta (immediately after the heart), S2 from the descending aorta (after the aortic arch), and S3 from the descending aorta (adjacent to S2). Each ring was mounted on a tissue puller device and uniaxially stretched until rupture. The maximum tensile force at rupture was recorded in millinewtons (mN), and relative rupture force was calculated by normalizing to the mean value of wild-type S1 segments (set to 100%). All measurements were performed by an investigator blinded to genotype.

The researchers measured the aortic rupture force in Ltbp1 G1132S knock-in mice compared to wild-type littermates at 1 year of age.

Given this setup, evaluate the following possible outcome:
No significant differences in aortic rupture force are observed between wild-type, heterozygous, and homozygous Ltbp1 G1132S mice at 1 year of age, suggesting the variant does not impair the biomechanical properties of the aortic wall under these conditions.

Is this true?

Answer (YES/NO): YES